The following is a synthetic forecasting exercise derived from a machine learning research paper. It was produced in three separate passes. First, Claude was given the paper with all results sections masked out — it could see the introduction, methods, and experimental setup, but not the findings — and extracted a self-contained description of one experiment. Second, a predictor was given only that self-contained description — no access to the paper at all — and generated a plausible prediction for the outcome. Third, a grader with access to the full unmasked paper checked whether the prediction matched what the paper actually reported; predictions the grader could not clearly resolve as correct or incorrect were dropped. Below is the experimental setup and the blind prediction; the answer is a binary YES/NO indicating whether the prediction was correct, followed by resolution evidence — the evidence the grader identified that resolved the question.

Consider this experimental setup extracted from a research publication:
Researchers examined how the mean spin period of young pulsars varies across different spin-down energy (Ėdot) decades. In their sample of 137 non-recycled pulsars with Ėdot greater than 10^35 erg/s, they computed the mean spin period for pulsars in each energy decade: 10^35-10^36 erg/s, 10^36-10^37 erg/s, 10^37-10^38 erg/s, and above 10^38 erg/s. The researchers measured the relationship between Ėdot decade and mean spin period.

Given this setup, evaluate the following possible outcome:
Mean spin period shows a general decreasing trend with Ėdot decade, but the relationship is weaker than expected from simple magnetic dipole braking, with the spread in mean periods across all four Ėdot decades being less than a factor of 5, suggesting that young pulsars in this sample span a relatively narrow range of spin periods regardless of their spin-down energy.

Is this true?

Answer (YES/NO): NO